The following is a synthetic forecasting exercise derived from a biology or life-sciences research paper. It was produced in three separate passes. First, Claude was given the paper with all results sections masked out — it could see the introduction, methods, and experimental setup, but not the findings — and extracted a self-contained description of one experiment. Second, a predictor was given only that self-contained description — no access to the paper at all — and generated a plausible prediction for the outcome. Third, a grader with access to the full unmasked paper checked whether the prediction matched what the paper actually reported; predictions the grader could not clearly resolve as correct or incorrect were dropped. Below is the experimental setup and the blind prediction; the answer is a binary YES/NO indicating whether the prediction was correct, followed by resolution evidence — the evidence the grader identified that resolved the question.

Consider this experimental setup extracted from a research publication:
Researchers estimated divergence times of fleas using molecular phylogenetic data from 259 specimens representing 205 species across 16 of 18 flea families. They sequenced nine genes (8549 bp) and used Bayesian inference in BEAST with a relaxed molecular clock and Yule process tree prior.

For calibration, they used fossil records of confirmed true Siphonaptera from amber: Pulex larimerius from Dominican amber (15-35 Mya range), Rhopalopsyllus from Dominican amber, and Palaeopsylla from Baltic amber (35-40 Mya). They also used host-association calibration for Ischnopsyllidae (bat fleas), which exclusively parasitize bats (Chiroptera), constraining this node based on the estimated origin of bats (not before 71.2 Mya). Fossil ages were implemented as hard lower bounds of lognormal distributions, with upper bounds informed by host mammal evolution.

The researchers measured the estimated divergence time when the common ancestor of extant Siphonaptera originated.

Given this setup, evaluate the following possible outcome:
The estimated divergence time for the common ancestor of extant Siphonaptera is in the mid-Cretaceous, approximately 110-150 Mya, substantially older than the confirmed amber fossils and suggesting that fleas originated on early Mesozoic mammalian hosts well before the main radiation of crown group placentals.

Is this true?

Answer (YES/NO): NO